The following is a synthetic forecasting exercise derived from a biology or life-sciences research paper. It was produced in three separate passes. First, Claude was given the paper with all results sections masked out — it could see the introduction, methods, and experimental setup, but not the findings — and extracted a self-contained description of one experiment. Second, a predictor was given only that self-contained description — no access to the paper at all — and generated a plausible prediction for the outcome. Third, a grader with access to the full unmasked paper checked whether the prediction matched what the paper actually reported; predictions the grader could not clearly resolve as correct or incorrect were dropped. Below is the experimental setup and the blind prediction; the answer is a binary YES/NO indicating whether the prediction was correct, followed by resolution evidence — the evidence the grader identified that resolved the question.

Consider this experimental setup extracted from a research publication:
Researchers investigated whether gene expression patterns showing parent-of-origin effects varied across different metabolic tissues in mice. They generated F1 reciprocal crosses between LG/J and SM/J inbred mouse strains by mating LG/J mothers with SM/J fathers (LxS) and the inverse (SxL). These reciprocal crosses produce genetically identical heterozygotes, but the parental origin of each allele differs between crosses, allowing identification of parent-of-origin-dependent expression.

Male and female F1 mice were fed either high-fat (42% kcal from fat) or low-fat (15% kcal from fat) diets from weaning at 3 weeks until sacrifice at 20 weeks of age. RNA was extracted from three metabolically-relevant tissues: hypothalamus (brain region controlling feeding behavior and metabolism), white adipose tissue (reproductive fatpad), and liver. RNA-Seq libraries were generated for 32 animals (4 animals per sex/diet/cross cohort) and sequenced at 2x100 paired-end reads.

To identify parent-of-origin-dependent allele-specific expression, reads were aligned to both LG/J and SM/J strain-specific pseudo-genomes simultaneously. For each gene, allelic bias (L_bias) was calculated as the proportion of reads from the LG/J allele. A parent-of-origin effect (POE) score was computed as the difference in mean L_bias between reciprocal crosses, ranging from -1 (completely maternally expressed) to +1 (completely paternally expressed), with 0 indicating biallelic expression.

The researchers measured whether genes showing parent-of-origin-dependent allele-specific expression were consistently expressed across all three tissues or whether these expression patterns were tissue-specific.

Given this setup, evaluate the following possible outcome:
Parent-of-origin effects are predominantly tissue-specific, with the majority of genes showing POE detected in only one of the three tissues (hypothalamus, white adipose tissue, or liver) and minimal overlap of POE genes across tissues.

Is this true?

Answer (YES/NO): YES